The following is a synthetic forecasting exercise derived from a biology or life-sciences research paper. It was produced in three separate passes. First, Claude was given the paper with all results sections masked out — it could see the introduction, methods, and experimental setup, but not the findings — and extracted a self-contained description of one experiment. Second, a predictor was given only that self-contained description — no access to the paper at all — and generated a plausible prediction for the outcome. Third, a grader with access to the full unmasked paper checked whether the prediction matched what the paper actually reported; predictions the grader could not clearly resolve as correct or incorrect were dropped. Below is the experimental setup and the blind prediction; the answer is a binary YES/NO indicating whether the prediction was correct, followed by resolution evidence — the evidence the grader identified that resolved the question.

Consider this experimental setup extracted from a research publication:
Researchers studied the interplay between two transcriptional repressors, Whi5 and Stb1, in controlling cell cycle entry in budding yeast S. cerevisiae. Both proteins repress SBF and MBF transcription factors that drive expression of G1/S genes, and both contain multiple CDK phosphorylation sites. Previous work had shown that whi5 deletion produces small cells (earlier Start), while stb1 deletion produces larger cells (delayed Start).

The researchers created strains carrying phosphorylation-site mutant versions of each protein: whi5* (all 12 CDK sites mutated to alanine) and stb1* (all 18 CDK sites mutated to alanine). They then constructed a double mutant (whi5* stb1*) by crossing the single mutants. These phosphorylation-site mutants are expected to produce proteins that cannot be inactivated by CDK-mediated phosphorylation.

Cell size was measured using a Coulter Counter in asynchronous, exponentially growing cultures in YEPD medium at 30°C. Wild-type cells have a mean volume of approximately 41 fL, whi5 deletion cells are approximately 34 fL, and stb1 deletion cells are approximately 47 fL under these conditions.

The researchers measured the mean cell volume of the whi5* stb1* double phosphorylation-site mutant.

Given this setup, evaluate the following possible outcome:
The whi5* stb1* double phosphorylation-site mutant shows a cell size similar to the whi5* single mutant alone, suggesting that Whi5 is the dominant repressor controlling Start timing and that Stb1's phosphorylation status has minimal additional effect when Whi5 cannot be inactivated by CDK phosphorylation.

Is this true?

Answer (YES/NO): NO